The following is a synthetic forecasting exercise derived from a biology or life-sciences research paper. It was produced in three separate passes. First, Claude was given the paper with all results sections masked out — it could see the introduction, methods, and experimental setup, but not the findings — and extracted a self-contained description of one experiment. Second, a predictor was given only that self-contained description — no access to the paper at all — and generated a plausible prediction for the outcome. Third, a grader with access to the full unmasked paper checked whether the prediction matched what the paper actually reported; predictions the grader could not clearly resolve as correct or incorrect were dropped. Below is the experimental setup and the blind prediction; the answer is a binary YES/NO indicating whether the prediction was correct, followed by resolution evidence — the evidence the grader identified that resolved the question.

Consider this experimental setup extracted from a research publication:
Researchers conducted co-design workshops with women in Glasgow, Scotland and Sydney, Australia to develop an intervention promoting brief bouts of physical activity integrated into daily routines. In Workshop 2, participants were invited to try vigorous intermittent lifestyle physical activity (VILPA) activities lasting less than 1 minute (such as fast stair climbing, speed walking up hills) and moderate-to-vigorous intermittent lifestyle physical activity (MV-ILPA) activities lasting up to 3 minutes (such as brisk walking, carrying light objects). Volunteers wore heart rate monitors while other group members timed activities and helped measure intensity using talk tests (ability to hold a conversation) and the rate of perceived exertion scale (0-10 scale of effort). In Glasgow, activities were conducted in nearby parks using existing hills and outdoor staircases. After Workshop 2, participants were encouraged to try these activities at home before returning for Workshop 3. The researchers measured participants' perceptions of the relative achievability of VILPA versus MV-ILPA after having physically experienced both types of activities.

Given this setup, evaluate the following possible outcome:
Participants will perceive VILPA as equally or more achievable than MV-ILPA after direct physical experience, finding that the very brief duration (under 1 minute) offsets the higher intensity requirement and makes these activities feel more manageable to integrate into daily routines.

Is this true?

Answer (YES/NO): NO